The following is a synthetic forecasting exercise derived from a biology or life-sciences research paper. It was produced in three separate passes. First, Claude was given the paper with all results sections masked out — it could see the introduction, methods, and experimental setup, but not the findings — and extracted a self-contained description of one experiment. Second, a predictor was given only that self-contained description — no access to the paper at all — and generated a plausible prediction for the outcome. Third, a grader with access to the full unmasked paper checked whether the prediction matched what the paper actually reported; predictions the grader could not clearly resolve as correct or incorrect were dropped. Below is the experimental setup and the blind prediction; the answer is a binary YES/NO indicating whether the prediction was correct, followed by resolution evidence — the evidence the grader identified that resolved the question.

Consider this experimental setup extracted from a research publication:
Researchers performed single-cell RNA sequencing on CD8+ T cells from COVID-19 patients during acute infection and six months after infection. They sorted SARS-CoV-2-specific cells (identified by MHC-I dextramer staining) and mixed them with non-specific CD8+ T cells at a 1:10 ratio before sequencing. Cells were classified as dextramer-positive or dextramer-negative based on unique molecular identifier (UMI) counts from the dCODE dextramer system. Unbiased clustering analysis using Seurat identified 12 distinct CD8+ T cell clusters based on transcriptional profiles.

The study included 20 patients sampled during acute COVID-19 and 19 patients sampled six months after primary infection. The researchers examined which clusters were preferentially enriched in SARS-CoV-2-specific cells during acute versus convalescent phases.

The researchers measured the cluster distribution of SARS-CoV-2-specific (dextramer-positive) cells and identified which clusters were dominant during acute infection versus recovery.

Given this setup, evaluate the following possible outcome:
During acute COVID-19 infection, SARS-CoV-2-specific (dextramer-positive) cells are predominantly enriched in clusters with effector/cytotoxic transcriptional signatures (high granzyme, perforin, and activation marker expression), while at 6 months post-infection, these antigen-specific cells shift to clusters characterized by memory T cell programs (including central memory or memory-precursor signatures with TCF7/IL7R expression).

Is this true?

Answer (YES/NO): NO